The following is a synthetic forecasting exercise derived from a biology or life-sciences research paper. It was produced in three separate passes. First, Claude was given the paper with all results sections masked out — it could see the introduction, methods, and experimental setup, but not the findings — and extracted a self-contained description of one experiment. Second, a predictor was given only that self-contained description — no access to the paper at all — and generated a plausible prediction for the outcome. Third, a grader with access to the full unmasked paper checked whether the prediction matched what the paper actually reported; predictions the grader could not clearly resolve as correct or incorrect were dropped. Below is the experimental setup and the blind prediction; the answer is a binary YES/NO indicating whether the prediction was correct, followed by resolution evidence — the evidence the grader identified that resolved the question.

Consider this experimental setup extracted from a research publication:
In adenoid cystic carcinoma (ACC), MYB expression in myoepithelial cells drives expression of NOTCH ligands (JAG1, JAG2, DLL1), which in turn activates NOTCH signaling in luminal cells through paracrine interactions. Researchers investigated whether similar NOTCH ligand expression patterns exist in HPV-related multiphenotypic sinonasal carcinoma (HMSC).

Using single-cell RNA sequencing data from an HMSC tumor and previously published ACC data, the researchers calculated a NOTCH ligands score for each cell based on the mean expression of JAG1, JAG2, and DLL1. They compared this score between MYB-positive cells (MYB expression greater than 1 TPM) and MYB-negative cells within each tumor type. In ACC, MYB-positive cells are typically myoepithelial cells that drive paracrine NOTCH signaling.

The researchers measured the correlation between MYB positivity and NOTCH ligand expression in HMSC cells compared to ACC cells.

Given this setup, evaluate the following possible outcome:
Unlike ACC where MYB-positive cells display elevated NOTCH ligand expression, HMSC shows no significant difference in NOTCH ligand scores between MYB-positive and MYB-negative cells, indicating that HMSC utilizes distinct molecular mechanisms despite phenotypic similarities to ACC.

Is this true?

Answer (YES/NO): YES